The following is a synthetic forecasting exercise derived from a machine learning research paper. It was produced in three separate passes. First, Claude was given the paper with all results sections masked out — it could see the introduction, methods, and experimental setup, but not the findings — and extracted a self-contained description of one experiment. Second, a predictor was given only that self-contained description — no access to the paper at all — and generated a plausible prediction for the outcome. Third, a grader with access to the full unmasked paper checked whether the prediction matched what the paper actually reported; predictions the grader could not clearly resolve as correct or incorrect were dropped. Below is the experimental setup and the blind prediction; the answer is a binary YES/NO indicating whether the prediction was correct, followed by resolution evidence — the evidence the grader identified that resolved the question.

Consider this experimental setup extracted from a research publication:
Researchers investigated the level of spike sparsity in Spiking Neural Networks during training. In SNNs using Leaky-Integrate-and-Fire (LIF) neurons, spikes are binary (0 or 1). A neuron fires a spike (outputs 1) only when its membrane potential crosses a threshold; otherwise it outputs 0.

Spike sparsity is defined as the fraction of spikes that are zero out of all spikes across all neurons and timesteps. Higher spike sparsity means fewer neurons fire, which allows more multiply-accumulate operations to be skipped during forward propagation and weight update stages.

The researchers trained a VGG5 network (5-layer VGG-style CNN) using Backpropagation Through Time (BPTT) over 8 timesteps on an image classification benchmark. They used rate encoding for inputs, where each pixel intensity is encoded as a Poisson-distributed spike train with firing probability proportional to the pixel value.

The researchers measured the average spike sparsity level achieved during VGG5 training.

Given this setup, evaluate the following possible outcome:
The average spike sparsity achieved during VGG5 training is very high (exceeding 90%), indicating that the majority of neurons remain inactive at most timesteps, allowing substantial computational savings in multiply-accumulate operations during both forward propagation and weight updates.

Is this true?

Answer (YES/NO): YES